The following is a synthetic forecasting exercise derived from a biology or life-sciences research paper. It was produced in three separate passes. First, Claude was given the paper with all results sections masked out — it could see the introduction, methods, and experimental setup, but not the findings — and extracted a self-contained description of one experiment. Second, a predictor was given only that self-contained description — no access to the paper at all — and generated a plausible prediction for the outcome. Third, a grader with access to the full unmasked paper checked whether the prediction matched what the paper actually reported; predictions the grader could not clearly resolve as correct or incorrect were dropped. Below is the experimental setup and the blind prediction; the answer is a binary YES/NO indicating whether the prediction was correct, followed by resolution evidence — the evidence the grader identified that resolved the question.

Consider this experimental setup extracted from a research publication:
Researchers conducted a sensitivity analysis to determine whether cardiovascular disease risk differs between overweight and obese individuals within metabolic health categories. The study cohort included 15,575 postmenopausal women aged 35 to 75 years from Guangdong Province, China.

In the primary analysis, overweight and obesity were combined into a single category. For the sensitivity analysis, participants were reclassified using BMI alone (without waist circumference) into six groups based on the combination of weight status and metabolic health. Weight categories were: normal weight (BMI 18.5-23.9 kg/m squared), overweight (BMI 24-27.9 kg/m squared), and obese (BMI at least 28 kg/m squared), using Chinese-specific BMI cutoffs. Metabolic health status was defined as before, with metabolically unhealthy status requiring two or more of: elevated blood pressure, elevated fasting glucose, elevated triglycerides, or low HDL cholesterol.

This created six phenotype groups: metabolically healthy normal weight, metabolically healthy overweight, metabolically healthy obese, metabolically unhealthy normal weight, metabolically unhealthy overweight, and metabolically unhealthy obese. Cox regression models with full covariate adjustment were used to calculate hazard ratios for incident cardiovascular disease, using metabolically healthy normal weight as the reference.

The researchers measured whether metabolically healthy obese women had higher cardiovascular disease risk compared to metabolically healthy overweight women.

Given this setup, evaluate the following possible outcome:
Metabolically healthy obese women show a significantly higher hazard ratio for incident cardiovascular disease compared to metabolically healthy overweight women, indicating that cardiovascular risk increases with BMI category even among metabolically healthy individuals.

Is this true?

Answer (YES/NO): NO